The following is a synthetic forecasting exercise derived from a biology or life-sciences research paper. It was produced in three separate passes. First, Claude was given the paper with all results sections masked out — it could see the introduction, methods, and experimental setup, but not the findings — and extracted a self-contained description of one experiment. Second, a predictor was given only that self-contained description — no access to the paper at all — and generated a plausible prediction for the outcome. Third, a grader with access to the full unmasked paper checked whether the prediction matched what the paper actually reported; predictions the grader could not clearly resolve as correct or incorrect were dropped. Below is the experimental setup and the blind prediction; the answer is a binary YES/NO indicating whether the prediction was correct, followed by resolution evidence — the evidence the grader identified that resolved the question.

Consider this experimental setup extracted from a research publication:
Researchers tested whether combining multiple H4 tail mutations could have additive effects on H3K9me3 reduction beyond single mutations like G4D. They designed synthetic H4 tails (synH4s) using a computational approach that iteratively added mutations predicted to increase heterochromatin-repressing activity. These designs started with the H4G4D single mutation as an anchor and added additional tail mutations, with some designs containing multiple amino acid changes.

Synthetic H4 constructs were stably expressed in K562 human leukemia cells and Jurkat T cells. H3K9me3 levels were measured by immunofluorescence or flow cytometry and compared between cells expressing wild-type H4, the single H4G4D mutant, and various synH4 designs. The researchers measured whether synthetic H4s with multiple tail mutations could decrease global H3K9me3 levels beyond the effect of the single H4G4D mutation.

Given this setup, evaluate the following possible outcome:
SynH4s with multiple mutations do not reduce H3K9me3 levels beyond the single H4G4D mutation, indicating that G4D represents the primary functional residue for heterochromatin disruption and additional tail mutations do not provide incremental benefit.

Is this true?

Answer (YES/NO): NO